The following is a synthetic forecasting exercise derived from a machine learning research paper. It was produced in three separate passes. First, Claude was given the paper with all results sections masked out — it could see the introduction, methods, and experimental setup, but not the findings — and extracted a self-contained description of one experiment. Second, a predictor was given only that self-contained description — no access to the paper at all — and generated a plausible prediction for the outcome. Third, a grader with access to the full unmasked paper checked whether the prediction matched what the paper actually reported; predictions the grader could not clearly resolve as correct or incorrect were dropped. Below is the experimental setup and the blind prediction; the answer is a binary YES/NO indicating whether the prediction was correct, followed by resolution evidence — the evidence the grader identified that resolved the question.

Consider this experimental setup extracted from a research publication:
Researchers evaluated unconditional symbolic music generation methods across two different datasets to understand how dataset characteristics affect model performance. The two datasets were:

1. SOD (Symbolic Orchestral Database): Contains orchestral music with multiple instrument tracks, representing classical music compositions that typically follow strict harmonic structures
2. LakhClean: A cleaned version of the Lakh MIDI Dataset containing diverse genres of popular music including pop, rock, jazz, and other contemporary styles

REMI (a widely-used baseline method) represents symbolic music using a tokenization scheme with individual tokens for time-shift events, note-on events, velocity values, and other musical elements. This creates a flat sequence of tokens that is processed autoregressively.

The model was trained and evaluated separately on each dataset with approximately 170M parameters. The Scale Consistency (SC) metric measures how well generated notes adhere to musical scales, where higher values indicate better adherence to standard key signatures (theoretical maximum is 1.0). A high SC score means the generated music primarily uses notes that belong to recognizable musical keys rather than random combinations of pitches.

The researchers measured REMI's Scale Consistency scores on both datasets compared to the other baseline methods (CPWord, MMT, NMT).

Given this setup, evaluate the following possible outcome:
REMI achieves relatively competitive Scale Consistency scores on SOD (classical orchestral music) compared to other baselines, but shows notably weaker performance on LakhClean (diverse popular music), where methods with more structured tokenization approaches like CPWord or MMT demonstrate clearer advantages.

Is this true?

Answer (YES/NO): NO